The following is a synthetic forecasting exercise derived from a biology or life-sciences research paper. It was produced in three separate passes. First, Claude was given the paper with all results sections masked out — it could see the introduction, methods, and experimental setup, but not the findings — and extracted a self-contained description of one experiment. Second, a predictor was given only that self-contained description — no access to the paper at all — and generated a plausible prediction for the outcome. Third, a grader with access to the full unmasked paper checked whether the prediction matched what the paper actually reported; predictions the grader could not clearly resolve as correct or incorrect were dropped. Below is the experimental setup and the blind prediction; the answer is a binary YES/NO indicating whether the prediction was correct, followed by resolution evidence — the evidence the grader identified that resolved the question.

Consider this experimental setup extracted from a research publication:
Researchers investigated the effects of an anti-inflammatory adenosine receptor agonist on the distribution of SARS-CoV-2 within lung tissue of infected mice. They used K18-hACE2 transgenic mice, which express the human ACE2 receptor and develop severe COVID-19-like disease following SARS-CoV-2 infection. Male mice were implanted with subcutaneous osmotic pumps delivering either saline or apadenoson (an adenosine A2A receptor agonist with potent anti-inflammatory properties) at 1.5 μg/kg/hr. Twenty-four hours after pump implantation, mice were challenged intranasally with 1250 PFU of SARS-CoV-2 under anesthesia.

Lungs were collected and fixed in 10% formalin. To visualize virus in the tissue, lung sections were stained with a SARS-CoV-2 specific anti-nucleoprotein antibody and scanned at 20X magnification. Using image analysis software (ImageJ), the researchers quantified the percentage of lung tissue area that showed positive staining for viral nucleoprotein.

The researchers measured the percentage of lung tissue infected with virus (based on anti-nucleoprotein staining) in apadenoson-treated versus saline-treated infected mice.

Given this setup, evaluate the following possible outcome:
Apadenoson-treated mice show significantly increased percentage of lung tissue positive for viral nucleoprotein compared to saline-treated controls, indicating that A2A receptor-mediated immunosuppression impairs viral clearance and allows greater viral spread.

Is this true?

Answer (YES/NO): NO